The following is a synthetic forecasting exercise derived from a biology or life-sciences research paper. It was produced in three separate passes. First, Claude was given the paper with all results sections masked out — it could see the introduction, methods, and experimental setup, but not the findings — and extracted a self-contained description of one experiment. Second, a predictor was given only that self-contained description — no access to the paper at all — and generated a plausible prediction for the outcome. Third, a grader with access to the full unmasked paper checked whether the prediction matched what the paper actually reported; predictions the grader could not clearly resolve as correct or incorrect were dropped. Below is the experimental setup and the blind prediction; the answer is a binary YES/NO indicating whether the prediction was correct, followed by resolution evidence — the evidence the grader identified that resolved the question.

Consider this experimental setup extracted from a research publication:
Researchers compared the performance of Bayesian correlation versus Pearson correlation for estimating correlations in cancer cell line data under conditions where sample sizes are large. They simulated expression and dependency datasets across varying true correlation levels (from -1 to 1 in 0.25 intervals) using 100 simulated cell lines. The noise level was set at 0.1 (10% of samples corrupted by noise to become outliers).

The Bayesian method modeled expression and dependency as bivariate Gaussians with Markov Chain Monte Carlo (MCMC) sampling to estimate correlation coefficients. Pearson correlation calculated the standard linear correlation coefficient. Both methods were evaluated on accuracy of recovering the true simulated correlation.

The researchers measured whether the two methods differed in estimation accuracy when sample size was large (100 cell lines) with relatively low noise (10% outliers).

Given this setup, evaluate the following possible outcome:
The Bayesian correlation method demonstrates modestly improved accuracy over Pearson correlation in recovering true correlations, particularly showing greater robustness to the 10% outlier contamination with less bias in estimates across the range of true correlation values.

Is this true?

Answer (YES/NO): NO